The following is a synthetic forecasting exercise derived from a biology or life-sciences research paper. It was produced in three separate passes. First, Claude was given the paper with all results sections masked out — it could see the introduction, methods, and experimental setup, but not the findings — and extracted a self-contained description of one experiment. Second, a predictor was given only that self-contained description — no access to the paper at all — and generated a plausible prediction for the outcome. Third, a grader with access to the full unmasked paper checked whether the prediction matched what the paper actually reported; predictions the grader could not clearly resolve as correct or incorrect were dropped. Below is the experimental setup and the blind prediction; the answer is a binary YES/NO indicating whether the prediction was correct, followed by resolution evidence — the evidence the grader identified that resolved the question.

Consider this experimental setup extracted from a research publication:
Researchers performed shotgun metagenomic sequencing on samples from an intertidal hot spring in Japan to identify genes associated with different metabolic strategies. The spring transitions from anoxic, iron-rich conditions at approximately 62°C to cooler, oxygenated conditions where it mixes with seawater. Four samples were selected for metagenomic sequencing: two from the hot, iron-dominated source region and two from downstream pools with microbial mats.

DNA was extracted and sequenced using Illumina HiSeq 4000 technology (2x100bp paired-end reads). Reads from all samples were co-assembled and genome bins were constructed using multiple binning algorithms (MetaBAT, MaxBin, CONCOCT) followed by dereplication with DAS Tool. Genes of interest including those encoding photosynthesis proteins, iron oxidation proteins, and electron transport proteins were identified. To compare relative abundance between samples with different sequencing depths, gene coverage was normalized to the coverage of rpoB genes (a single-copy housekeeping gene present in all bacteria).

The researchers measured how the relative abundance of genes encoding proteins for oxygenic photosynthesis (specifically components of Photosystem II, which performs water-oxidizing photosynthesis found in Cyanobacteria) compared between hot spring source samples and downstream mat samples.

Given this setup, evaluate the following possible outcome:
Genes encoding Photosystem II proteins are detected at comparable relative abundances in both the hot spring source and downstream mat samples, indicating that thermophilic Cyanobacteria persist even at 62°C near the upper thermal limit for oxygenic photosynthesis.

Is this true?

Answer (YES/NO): NO